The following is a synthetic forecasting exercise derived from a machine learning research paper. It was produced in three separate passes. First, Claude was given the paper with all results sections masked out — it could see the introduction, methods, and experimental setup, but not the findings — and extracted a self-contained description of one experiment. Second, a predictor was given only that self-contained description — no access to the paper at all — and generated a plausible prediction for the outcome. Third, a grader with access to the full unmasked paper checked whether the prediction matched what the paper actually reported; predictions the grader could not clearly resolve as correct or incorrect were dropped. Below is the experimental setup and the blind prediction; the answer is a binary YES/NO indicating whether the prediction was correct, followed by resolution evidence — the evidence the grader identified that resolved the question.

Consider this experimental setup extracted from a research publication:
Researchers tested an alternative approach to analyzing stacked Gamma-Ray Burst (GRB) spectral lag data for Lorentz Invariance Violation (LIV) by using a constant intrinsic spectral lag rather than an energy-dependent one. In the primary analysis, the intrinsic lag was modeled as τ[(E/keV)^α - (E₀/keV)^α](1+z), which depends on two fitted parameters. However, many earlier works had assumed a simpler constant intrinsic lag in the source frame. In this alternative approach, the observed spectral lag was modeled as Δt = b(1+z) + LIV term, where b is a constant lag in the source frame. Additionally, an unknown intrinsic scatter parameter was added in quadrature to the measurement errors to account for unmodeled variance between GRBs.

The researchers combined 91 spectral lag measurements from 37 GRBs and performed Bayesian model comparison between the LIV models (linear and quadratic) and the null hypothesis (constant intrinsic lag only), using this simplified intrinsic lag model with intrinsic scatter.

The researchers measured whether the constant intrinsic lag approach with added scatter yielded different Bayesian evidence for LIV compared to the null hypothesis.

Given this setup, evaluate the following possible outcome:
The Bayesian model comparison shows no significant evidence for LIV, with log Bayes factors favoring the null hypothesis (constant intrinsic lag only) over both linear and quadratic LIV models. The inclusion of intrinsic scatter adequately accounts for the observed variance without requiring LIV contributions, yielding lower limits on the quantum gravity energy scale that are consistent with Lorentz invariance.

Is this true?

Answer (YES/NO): NO